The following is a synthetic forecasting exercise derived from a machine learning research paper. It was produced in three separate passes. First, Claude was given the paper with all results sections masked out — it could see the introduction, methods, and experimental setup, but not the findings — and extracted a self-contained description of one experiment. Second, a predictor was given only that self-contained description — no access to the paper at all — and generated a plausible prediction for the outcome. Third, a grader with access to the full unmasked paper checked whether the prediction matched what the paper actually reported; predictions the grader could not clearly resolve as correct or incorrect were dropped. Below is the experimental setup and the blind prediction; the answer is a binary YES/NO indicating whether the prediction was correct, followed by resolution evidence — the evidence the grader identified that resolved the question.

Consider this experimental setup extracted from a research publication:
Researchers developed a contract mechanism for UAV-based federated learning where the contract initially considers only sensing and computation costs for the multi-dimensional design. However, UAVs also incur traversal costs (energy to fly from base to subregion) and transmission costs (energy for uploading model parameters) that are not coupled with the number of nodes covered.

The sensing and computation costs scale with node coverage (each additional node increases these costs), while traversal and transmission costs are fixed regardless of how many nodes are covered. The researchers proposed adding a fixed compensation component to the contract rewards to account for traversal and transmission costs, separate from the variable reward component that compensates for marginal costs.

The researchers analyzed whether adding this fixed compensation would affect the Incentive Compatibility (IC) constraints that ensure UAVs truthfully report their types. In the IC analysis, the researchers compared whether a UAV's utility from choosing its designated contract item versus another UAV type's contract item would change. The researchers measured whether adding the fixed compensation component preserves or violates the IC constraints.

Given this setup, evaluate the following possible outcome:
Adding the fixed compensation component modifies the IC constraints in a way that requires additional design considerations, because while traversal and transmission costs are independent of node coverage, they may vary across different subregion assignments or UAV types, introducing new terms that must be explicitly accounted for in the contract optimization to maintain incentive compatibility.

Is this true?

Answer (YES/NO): NO